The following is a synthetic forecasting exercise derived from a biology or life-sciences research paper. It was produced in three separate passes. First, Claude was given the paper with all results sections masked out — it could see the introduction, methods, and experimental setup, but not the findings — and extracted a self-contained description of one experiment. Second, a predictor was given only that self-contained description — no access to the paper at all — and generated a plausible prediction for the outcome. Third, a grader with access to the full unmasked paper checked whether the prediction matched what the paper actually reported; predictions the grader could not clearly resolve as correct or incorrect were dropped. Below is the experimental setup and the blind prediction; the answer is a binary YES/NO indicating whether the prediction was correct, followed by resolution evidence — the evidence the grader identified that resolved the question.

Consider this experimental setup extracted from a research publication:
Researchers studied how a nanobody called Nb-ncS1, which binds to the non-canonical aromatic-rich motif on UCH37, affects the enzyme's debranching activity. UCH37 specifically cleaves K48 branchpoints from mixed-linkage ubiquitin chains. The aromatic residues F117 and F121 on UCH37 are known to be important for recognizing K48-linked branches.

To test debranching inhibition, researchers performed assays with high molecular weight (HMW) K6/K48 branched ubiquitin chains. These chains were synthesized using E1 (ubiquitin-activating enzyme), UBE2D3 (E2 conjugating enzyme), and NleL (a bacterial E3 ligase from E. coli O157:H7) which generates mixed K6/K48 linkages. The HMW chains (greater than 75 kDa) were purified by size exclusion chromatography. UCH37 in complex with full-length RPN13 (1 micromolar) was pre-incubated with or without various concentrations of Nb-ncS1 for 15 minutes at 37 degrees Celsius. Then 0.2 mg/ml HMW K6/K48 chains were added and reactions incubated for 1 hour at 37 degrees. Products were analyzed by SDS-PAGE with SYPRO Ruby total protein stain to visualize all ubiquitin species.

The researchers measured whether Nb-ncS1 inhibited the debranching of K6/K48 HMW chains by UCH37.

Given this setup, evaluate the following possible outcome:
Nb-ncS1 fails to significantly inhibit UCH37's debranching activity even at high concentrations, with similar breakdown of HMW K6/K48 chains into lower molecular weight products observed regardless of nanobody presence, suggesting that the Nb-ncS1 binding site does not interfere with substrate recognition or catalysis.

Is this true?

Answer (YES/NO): NO